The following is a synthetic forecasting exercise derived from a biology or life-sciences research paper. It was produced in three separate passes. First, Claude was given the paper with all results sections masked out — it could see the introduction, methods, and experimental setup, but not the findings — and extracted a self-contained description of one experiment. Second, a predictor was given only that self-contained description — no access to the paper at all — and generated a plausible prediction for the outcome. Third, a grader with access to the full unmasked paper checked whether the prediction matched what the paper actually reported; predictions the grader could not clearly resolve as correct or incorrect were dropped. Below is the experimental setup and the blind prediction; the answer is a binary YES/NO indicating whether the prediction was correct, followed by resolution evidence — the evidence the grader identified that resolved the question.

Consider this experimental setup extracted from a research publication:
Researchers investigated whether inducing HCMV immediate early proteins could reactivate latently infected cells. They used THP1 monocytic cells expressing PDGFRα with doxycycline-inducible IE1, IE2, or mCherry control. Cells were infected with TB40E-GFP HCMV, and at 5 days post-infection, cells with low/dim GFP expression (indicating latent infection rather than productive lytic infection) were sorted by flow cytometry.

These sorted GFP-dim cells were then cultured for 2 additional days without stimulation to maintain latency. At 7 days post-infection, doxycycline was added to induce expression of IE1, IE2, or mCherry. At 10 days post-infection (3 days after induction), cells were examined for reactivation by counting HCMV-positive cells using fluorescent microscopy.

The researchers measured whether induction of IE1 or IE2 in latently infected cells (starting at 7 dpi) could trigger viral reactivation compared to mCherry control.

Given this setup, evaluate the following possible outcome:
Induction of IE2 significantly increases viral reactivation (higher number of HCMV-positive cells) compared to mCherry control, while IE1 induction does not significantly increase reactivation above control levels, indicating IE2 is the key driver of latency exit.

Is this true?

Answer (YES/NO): NO